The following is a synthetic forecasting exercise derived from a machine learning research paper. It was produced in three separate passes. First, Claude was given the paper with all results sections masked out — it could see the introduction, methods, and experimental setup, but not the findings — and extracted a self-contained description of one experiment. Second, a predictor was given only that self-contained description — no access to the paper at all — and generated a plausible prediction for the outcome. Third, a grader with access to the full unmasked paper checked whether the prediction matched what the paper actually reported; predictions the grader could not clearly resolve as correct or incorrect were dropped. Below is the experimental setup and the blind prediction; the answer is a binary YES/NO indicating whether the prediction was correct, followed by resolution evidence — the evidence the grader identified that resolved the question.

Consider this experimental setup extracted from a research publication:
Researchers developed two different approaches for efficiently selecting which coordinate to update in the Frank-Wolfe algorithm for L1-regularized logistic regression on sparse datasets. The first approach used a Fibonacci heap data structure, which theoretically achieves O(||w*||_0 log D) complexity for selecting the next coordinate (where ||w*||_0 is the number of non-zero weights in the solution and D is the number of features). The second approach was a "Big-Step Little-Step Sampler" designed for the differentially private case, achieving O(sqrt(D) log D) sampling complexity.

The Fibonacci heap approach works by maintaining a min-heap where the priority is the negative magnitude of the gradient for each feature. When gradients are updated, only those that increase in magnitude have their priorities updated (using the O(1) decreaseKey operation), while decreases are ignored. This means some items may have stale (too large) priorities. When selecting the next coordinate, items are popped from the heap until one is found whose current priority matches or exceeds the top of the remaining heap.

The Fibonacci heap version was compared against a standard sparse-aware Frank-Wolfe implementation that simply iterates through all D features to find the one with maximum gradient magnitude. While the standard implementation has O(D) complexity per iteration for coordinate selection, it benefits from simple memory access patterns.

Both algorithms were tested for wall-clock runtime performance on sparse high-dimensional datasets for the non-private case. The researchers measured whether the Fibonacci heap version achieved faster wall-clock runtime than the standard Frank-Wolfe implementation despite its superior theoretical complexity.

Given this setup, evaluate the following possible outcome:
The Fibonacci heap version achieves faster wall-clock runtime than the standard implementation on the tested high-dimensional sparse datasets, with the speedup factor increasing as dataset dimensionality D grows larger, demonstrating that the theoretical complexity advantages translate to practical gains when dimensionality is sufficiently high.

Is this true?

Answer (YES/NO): NO